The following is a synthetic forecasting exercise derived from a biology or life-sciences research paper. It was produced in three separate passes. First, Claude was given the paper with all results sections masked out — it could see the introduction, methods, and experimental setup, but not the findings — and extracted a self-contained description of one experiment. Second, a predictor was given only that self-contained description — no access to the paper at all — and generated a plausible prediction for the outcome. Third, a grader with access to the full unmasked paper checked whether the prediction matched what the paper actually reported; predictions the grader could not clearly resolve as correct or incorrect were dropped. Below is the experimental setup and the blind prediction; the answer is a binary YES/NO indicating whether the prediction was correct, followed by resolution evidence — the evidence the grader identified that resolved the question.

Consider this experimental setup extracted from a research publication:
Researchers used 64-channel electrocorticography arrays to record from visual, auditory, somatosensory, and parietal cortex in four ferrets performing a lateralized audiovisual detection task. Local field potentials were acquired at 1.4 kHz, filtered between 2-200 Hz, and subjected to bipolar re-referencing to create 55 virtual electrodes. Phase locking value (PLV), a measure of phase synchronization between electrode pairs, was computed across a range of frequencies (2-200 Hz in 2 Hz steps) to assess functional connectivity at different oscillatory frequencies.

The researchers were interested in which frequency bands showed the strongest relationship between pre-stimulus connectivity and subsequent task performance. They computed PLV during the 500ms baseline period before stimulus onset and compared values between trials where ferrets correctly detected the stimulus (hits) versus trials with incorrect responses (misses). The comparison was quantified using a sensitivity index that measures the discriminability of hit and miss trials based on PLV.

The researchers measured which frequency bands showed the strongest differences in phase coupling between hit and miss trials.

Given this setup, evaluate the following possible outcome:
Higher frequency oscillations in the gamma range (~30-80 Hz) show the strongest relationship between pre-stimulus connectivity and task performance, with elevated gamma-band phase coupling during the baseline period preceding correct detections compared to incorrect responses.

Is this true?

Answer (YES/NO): NO